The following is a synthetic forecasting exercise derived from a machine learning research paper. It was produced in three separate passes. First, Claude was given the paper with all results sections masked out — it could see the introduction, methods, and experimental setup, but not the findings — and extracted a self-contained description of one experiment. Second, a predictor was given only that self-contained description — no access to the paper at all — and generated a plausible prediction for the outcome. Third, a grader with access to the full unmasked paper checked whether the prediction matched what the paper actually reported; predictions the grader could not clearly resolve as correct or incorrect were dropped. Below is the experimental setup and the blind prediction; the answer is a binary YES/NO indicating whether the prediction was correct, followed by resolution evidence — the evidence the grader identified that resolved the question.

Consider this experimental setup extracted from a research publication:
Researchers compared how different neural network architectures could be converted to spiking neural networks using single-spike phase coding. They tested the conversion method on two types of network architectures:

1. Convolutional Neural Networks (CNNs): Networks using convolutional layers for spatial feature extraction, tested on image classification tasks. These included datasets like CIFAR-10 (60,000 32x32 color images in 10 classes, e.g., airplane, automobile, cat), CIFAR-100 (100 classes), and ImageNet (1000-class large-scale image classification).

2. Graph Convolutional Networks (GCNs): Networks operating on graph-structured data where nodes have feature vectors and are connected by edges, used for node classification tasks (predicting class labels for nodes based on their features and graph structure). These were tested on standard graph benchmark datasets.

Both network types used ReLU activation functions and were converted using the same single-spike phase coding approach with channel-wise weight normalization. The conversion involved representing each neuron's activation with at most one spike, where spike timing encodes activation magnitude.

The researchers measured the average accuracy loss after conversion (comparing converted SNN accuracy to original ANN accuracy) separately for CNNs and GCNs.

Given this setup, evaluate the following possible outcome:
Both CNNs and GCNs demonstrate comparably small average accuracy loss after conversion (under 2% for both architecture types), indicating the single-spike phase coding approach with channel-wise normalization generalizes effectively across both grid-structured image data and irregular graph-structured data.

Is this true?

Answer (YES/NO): YES